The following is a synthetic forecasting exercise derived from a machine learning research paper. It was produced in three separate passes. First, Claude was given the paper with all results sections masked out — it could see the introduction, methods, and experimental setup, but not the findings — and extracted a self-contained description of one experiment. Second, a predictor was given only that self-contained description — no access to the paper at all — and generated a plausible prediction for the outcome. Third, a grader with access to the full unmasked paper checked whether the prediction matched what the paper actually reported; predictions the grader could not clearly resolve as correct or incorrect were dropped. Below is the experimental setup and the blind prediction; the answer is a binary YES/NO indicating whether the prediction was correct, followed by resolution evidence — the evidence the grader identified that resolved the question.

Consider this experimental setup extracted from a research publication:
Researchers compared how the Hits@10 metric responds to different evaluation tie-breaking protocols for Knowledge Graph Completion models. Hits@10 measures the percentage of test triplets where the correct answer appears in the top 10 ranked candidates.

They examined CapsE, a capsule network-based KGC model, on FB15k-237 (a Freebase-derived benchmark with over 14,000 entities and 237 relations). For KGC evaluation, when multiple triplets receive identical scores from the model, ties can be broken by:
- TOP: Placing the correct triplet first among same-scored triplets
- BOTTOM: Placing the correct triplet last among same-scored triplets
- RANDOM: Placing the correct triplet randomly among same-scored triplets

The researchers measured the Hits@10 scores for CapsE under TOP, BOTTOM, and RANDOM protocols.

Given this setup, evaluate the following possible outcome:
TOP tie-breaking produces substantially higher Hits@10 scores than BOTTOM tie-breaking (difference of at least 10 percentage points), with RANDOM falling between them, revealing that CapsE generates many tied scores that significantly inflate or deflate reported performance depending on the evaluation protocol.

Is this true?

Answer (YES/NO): YES